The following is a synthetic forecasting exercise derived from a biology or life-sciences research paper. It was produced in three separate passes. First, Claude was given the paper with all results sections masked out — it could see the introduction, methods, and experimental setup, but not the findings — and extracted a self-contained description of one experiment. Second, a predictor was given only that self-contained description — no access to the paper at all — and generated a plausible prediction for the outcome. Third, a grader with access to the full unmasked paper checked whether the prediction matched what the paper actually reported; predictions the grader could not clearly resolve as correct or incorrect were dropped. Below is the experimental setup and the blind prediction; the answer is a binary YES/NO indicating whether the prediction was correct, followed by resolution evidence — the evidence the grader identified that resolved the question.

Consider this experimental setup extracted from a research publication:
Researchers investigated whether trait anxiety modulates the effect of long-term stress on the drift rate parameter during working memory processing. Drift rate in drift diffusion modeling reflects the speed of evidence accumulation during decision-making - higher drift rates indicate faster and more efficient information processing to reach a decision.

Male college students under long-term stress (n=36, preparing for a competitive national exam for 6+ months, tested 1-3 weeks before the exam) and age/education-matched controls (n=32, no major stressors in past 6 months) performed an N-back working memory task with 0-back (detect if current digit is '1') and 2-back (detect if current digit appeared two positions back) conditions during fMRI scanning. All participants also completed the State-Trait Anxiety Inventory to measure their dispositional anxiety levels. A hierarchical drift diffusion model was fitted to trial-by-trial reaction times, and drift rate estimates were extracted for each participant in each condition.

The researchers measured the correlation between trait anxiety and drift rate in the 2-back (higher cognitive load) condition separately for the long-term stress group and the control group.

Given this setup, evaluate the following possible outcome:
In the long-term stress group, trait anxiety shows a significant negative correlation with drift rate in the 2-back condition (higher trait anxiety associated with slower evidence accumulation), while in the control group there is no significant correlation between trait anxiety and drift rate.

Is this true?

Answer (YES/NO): NO